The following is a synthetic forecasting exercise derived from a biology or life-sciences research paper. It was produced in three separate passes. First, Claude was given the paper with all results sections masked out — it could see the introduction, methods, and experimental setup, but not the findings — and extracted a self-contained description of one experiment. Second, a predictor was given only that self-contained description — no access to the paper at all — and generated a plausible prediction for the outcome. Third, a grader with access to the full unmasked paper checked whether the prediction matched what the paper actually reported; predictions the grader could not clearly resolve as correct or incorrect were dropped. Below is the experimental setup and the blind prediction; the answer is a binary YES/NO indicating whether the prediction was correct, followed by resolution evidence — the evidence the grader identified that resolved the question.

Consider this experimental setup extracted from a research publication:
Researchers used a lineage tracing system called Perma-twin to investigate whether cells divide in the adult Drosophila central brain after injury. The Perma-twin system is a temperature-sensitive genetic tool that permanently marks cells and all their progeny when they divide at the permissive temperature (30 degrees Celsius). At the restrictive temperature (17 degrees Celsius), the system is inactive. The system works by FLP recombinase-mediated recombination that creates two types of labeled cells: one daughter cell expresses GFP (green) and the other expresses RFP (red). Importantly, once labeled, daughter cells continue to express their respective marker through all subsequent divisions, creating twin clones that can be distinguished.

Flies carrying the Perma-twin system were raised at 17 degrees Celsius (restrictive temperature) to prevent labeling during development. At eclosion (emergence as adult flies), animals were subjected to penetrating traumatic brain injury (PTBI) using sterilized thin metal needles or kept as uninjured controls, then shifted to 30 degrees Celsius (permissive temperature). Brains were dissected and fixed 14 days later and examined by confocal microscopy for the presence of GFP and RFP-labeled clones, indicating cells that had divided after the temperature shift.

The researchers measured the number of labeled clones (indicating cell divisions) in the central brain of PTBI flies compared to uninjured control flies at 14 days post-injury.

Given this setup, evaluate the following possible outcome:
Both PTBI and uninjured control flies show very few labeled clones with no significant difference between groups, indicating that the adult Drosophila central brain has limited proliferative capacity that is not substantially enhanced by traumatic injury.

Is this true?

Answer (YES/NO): NO